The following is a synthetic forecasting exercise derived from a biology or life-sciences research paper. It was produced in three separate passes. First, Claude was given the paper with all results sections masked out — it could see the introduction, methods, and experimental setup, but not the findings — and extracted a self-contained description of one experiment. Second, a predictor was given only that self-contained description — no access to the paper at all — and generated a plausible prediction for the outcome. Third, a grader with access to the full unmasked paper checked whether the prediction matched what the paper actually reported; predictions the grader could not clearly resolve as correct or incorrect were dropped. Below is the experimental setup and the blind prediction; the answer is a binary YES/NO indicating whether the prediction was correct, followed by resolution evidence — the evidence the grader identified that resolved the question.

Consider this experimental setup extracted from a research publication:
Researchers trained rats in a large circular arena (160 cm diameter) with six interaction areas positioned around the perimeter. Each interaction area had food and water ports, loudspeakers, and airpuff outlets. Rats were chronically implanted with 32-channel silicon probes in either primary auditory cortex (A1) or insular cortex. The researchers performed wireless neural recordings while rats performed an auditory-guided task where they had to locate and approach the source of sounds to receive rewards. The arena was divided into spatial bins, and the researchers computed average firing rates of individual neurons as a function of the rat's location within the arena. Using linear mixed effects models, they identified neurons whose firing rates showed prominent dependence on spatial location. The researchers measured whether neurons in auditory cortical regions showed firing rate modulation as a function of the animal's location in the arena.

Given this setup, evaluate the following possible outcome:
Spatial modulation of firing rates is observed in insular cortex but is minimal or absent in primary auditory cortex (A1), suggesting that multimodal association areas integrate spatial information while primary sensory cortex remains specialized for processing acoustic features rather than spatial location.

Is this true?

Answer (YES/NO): YES